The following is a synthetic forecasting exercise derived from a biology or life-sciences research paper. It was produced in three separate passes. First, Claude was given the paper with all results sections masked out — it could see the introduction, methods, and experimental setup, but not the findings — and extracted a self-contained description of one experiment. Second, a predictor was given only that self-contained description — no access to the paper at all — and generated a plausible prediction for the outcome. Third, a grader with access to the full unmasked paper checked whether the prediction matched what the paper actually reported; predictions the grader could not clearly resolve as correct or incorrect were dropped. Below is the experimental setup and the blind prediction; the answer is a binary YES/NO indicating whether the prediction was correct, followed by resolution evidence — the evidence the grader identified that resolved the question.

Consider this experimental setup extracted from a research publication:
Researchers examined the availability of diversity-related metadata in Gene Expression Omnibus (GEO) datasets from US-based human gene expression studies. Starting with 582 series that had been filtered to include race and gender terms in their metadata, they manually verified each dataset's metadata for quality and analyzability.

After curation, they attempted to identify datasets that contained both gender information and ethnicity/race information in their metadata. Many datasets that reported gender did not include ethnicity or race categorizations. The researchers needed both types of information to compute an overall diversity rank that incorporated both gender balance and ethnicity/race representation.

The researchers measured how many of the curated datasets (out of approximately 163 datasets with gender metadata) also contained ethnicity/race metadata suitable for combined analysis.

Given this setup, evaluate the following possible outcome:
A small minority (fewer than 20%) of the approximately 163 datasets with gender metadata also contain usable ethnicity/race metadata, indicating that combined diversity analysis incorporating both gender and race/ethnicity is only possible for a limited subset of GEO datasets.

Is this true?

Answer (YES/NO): NO